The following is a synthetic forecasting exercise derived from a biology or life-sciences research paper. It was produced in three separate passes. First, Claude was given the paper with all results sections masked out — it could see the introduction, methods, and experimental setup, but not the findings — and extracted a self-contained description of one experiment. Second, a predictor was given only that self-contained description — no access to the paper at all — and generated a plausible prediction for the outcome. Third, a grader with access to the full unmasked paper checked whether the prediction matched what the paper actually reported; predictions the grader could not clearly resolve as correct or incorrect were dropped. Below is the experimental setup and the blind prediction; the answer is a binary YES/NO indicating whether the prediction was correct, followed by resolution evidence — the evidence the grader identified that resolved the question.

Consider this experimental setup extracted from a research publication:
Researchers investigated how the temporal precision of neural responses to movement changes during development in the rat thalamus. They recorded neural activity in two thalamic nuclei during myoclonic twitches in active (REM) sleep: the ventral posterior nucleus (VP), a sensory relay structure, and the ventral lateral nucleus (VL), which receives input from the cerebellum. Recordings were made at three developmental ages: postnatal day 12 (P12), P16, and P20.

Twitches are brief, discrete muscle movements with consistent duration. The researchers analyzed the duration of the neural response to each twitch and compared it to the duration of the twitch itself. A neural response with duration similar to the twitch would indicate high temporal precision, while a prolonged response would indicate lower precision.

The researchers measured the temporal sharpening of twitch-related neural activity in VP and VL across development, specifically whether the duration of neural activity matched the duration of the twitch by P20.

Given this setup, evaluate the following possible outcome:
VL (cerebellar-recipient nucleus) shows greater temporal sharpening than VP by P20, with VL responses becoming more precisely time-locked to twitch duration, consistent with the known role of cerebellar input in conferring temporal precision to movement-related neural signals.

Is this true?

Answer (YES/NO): NO